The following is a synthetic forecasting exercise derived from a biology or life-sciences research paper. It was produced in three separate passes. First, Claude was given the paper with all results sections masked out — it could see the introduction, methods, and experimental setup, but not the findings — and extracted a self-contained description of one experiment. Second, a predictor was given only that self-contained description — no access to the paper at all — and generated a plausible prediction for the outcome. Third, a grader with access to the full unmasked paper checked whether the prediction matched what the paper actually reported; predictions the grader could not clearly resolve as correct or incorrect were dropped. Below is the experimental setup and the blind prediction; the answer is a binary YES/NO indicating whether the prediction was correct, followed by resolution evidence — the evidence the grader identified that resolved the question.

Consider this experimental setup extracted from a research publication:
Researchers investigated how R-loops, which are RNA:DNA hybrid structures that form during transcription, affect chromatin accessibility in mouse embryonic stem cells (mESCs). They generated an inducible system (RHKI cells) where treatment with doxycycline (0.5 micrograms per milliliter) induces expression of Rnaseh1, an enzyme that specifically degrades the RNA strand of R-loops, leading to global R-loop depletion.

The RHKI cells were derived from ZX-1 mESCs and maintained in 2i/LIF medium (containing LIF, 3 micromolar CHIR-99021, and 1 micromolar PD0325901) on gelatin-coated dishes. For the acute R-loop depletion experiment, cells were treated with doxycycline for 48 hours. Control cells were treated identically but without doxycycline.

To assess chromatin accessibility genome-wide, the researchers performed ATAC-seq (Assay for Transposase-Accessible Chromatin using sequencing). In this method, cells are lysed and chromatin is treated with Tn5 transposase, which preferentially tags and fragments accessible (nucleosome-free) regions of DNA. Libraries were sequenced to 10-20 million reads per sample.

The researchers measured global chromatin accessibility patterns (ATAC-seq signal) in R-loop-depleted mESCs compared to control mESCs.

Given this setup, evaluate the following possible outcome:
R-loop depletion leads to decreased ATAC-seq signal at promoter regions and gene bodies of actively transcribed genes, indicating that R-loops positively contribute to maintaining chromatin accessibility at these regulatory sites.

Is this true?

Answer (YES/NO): NO